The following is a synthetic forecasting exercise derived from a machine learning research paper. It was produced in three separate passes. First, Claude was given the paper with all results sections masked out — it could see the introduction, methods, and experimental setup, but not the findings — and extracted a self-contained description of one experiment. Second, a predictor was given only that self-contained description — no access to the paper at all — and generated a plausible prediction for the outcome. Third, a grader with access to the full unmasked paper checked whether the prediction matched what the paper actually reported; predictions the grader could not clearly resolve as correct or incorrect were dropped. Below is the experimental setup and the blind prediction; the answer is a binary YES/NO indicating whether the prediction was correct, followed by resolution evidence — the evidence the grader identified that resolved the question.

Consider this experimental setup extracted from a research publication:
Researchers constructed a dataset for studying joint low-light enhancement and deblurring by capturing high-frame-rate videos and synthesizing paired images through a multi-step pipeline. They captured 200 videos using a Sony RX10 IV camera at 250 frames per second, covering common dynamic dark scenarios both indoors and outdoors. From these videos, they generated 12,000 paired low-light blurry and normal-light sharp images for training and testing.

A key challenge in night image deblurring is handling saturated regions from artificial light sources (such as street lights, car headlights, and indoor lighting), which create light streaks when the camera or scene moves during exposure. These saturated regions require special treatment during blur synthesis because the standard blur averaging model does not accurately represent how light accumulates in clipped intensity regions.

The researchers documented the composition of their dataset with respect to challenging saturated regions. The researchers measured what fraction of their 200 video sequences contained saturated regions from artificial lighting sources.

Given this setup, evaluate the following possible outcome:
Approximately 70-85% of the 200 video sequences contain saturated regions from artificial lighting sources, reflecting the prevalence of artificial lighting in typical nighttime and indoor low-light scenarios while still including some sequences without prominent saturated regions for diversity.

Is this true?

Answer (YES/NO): NO